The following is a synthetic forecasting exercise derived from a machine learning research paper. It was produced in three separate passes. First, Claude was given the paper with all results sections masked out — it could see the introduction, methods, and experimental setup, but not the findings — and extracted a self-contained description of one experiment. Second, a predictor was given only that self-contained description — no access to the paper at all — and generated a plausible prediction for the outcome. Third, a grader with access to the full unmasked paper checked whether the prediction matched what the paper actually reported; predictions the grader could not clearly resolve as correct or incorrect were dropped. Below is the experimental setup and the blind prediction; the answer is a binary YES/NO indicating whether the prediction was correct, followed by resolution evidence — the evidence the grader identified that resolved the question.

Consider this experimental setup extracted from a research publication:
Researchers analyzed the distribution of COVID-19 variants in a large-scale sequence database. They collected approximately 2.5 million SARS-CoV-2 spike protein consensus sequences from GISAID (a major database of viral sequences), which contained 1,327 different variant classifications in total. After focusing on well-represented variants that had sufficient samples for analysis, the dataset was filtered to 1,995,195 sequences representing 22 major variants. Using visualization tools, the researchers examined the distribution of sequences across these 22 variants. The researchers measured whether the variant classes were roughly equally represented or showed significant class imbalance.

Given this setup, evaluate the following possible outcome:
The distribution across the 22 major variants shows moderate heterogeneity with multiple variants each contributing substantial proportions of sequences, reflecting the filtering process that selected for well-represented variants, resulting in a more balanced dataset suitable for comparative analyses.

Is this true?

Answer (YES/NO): NO